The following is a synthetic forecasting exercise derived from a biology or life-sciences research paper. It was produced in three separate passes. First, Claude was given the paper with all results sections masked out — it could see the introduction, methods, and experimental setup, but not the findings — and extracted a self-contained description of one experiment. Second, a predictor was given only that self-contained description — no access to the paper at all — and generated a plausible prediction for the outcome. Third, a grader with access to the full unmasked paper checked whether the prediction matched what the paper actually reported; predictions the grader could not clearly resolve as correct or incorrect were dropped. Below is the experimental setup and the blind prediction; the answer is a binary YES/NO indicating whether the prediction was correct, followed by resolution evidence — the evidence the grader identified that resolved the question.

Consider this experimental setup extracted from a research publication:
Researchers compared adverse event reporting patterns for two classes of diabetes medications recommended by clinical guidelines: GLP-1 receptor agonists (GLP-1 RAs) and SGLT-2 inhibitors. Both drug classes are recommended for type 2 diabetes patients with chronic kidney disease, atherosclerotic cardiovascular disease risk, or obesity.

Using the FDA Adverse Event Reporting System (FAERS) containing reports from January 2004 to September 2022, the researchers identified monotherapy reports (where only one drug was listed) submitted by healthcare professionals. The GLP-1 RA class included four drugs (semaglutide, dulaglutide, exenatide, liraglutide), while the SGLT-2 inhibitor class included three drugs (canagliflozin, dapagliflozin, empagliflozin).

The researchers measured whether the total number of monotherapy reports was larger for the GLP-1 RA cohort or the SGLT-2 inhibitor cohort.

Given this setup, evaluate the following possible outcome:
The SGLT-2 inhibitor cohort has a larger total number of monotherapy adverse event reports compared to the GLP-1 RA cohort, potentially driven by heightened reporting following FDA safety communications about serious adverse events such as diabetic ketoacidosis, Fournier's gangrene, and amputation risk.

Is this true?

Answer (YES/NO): NO